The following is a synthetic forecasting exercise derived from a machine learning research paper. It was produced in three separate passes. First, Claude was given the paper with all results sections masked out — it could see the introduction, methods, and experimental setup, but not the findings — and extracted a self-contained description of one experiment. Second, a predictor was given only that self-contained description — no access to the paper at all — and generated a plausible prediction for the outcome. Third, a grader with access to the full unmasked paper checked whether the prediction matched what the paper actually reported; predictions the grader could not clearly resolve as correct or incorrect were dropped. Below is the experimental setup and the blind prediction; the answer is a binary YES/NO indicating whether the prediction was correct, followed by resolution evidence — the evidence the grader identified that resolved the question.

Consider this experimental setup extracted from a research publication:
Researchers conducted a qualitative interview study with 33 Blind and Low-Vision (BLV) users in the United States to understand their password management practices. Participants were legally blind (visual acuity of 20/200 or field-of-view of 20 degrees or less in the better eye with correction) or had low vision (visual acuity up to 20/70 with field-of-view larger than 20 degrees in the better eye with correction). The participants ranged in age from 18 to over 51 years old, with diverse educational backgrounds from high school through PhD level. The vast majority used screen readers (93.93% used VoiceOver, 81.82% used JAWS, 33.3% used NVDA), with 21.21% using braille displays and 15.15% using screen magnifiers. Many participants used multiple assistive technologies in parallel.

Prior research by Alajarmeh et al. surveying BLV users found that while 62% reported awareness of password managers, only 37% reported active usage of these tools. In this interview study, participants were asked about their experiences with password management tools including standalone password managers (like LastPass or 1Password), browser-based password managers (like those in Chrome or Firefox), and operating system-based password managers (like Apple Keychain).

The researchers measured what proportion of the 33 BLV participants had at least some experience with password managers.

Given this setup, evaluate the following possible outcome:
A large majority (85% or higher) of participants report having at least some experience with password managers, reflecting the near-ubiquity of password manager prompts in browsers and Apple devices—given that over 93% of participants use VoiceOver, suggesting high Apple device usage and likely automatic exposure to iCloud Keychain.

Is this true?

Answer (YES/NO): YES